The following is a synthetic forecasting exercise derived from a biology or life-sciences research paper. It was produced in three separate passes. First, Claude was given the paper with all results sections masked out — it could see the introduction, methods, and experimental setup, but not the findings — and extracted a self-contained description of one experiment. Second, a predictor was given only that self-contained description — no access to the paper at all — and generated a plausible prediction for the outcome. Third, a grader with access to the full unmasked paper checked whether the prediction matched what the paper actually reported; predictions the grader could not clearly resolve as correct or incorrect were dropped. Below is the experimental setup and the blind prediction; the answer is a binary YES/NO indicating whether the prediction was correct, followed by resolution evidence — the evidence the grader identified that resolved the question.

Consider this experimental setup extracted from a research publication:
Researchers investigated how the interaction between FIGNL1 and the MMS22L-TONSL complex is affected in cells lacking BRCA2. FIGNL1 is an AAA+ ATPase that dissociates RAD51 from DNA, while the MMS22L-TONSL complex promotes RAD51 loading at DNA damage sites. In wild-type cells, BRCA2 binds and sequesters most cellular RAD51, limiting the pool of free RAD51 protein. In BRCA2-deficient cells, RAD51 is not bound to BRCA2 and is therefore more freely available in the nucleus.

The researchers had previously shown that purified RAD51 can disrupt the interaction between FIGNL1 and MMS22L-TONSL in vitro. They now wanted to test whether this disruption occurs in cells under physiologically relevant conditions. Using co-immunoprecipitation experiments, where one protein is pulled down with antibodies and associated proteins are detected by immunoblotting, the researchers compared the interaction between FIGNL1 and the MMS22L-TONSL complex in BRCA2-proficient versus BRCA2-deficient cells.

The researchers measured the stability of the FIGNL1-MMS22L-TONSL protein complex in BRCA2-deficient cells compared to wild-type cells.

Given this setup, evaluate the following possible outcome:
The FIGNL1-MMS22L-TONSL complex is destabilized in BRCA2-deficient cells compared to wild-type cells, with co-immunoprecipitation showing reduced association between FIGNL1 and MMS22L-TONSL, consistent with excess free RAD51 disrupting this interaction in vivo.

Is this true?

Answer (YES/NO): YES